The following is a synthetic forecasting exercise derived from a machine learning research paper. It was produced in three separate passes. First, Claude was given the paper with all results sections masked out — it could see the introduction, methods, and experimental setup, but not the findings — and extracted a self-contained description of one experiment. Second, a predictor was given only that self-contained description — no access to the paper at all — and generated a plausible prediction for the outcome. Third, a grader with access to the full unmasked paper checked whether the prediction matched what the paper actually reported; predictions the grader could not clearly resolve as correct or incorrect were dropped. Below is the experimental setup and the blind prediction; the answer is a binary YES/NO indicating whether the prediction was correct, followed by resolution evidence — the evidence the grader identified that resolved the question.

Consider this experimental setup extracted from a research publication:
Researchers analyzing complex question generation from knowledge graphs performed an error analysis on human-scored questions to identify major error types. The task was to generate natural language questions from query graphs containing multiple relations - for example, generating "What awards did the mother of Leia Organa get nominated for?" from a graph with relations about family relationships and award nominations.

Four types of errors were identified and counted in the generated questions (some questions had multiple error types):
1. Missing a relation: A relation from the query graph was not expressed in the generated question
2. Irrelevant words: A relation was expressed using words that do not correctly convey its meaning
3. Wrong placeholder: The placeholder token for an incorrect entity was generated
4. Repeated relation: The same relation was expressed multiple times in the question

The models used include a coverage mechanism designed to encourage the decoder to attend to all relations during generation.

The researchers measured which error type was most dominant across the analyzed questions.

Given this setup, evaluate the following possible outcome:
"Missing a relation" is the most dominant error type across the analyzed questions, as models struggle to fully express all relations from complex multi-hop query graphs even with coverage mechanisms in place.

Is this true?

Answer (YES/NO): YES